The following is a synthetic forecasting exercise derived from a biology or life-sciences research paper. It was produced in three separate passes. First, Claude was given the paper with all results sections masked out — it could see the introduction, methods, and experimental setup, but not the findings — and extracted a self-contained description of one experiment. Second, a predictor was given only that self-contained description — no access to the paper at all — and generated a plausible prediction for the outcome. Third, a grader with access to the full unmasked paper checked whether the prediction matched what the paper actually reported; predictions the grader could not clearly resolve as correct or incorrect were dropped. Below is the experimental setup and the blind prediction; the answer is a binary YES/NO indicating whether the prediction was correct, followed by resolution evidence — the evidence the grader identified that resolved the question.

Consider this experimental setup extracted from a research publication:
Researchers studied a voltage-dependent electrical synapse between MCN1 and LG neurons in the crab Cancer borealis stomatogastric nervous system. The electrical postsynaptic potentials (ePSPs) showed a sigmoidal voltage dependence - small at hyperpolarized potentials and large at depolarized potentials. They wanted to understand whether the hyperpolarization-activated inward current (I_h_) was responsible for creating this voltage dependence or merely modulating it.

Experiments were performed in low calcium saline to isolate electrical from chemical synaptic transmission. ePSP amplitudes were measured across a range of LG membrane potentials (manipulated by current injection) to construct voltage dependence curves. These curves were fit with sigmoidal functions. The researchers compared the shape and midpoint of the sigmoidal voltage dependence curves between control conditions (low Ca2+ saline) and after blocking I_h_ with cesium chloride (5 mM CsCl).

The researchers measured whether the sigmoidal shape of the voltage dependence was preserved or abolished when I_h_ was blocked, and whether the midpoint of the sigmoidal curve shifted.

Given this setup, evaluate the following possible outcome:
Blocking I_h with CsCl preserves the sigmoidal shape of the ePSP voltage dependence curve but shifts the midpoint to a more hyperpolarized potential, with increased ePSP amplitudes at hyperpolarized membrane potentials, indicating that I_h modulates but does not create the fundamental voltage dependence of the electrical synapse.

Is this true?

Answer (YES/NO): YES